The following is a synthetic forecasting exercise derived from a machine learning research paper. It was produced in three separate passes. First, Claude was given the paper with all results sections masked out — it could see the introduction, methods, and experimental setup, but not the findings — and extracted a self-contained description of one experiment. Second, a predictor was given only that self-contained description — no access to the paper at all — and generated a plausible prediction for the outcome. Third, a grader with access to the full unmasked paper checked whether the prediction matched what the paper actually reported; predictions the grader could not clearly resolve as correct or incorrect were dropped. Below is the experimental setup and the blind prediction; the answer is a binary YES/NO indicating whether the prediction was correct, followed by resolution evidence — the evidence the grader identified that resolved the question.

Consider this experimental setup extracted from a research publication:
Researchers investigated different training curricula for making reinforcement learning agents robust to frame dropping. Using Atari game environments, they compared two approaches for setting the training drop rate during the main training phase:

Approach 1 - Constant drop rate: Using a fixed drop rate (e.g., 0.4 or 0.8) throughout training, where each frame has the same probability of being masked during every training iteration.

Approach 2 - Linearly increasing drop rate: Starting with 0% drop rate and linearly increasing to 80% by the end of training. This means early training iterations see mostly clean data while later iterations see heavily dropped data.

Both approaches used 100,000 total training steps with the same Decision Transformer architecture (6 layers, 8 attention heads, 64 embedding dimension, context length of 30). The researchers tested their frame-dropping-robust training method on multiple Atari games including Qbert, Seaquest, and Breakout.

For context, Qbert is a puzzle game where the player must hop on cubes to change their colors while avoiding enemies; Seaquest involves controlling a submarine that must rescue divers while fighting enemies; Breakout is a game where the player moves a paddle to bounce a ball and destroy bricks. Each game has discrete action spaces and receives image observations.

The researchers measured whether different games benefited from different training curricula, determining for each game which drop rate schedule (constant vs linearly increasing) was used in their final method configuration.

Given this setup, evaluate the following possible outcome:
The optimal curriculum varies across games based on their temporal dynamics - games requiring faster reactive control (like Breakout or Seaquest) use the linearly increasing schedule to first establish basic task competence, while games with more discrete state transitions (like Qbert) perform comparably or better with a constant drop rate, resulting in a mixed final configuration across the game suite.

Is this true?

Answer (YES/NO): YES